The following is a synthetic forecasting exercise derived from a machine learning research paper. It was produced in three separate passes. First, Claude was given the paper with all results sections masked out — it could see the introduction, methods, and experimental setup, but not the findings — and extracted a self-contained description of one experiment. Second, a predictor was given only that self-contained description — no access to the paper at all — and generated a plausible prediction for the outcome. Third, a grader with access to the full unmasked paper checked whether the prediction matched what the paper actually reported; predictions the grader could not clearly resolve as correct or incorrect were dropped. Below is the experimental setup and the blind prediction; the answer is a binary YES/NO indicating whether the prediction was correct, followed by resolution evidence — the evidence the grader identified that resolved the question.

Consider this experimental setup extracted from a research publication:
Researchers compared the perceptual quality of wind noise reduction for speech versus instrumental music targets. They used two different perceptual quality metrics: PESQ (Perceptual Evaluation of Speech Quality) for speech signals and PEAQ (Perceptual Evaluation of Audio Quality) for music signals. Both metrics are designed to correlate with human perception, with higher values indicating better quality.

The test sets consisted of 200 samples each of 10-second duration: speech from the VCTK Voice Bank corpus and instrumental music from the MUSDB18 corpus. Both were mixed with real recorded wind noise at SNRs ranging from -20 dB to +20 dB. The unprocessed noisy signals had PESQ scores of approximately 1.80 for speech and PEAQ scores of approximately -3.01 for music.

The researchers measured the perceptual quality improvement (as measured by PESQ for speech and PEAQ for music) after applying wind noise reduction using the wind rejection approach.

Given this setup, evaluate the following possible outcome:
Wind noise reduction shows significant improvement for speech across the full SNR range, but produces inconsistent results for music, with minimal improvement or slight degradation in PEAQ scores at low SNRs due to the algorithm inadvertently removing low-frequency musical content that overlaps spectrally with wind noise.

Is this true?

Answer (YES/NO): NO